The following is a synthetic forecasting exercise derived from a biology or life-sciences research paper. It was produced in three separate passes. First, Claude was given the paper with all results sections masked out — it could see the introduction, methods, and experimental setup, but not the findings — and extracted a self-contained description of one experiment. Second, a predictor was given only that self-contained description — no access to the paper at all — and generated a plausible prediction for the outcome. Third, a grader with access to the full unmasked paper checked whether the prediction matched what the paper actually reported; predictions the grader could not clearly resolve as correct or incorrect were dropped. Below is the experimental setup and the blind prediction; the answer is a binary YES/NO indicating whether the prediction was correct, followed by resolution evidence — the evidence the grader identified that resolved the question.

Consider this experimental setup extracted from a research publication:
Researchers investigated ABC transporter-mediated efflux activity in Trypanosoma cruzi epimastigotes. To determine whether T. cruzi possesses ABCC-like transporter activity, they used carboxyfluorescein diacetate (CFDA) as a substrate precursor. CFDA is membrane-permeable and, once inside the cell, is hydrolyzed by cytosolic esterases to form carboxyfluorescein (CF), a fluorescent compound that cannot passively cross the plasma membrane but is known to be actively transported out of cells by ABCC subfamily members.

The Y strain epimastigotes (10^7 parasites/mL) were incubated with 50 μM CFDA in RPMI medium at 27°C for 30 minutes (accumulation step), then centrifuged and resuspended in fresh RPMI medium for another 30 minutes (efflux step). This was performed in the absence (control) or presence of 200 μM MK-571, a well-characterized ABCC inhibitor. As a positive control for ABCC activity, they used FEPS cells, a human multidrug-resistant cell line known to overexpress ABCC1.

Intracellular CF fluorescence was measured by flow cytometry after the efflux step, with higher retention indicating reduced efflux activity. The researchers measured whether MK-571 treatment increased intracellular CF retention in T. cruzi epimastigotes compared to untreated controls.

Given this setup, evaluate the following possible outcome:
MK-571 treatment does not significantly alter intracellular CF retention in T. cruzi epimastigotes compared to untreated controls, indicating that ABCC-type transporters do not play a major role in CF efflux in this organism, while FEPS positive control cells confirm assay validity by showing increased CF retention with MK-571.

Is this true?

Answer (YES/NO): NO